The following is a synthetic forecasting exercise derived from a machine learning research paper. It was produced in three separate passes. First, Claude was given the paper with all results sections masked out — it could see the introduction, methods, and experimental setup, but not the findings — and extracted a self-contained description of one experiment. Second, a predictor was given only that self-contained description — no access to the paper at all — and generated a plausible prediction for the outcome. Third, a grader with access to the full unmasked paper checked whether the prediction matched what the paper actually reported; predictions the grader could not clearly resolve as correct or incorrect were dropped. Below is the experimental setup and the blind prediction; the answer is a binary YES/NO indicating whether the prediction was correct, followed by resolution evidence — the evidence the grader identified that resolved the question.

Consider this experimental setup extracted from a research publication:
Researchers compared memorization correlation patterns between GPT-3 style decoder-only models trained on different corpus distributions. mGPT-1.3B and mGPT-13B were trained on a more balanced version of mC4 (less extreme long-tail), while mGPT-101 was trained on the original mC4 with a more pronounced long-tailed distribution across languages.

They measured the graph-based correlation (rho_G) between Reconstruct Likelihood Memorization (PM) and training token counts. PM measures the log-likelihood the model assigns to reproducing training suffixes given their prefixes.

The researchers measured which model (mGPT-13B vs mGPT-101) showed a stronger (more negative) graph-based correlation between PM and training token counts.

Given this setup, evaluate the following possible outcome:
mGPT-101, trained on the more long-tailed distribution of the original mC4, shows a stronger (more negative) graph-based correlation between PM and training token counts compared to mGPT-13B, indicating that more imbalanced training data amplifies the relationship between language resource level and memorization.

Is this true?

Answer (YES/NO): NO